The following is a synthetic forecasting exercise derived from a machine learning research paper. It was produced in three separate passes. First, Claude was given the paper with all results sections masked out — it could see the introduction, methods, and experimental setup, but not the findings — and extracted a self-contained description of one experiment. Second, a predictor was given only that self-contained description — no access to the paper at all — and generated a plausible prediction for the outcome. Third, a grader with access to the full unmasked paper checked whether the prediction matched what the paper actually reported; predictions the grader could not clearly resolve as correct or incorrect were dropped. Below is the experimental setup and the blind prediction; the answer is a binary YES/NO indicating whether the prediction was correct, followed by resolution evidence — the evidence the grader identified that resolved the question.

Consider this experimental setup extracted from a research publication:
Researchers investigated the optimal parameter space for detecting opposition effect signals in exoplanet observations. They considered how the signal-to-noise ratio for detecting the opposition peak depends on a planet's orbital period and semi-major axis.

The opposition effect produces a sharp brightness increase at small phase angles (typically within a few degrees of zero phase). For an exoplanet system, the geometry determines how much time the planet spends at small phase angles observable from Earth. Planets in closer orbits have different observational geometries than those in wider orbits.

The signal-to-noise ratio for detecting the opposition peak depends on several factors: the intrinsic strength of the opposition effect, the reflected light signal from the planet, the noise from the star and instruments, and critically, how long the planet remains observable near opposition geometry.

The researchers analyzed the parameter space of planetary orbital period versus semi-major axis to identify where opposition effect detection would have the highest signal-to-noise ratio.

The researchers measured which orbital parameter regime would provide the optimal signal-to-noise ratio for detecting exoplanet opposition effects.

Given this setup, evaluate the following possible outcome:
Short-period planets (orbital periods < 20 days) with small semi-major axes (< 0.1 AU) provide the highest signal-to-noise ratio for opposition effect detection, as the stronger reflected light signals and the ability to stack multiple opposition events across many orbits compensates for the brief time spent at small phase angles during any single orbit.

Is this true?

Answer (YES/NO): YES